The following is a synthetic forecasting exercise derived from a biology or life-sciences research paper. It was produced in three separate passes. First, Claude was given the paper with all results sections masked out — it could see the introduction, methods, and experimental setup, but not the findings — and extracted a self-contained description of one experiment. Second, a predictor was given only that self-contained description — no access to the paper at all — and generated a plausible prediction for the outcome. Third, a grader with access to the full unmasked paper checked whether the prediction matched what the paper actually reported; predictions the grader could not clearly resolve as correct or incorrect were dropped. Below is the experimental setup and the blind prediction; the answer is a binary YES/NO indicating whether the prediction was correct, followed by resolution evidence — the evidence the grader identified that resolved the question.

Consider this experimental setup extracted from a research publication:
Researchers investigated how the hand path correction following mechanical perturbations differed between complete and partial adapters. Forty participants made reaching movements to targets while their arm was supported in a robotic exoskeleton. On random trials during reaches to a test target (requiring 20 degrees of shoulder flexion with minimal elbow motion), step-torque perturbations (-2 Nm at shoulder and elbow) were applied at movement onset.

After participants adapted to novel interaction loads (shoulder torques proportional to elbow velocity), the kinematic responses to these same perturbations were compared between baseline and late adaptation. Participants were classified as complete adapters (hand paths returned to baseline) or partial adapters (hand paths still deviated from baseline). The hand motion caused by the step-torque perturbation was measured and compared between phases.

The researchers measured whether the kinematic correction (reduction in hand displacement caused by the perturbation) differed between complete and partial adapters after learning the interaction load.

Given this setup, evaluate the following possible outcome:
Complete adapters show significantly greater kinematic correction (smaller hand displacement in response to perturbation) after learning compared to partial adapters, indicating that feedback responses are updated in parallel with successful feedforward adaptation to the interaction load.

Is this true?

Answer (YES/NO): YES